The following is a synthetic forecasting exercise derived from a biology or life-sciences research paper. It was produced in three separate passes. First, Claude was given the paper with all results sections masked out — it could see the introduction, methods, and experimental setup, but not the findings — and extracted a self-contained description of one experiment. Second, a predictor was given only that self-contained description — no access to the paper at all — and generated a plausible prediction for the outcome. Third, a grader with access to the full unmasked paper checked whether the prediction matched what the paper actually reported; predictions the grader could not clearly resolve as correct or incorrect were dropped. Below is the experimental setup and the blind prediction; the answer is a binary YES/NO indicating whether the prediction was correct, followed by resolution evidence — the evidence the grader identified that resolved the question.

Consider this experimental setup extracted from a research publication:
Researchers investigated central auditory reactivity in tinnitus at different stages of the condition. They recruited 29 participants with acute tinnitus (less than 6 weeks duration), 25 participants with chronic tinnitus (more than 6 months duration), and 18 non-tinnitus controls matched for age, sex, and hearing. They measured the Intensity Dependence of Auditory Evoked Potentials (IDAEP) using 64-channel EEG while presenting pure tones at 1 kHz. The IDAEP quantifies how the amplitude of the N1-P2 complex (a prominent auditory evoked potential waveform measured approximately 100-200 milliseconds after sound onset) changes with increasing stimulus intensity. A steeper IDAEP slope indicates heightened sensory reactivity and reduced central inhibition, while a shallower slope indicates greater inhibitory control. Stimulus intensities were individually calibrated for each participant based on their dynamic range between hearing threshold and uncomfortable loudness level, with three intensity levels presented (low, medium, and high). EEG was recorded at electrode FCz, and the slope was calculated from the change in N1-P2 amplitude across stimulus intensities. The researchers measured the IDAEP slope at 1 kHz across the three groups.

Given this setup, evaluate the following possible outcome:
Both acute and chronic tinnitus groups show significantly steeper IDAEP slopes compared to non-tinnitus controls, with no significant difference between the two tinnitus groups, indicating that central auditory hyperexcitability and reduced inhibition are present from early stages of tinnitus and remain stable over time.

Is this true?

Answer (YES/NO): NO